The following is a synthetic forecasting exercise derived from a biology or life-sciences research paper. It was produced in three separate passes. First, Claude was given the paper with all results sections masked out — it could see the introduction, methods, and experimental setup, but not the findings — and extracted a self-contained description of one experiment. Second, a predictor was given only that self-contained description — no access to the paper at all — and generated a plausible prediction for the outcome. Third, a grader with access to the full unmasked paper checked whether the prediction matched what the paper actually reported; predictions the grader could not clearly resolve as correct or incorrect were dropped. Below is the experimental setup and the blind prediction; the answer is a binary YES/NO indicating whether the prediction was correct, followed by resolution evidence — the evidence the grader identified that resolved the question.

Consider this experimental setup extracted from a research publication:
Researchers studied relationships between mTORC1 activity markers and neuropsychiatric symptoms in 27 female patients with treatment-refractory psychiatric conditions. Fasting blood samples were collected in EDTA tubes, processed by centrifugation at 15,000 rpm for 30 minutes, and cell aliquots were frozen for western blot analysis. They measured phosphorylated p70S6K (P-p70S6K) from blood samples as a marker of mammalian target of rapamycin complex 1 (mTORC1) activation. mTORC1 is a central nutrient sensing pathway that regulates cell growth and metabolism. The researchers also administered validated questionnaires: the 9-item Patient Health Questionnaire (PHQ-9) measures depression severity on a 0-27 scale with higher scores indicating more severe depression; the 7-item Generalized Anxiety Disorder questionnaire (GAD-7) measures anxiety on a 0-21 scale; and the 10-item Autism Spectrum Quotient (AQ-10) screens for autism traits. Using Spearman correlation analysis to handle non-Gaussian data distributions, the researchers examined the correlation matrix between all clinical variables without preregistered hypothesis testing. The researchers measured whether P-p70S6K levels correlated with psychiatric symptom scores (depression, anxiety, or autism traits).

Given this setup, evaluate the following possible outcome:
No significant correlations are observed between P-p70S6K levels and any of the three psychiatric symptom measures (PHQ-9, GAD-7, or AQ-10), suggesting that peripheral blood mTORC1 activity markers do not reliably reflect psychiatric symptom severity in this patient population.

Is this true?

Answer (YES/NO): NO